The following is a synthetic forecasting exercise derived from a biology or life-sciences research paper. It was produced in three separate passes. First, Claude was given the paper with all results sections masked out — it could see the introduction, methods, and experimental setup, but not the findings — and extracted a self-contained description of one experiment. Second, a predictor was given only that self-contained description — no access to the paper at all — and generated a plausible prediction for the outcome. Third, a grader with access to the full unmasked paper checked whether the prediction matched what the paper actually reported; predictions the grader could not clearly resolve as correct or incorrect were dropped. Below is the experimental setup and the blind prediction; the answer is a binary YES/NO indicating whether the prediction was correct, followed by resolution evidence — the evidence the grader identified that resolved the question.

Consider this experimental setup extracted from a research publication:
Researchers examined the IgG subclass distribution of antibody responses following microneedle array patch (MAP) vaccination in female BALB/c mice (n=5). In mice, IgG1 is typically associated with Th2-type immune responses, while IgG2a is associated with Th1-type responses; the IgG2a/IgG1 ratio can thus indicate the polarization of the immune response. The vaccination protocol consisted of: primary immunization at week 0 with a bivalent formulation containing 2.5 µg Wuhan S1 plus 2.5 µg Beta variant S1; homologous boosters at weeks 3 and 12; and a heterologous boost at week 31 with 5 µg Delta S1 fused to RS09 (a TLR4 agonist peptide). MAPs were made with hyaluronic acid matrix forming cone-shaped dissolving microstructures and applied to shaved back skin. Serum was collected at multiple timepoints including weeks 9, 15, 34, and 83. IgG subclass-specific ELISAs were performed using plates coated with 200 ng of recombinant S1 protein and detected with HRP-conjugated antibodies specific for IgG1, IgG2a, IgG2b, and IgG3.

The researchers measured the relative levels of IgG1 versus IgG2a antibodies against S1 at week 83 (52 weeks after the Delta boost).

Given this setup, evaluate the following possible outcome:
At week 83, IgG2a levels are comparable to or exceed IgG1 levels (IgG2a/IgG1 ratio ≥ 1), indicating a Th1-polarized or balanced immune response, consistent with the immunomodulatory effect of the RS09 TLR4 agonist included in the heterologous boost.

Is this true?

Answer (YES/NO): NO